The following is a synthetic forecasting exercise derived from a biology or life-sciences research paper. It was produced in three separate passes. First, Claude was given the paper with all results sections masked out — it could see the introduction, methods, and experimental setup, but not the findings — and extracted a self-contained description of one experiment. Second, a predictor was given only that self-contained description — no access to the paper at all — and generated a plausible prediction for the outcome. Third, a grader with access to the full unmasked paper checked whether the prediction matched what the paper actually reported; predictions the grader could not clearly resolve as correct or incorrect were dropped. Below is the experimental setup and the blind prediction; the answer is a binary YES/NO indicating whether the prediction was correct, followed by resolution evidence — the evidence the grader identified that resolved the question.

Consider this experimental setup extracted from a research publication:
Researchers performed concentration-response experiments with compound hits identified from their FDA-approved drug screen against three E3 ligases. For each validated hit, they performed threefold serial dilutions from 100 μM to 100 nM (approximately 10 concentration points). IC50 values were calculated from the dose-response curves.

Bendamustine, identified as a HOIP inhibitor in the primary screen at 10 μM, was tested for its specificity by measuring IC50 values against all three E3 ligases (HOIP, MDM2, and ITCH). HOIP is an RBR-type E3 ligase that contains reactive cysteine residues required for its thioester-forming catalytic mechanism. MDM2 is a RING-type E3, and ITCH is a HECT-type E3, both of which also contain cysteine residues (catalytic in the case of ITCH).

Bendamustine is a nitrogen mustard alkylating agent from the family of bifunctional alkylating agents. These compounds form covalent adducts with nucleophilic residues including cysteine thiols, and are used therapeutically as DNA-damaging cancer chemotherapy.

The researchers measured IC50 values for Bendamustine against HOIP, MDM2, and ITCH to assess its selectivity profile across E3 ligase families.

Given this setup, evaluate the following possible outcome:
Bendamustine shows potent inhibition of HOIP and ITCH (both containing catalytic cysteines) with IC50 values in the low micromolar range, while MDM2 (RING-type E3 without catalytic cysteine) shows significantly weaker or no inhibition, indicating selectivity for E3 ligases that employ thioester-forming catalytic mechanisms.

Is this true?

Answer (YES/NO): NO